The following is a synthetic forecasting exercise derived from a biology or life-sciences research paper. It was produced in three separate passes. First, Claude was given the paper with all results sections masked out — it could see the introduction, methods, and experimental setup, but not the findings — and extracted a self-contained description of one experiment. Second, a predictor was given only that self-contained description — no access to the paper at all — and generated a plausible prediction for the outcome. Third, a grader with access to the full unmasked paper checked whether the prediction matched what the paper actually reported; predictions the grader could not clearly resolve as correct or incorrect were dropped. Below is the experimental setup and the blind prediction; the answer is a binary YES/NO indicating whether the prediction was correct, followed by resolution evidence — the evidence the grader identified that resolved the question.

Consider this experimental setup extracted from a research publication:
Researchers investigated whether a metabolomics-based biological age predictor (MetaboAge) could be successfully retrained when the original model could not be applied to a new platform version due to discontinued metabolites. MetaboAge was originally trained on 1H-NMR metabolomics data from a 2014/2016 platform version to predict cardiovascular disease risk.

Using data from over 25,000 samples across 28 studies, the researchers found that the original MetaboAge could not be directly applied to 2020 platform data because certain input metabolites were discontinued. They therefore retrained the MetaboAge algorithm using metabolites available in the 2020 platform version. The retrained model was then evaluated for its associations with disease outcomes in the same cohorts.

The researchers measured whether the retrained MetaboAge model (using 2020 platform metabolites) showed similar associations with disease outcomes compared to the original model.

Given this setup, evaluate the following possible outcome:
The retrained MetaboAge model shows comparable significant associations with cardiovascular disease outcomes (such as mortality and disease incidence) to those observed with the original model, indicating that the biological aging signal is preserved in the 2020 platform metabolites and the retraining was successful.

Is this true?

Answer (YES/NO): YES